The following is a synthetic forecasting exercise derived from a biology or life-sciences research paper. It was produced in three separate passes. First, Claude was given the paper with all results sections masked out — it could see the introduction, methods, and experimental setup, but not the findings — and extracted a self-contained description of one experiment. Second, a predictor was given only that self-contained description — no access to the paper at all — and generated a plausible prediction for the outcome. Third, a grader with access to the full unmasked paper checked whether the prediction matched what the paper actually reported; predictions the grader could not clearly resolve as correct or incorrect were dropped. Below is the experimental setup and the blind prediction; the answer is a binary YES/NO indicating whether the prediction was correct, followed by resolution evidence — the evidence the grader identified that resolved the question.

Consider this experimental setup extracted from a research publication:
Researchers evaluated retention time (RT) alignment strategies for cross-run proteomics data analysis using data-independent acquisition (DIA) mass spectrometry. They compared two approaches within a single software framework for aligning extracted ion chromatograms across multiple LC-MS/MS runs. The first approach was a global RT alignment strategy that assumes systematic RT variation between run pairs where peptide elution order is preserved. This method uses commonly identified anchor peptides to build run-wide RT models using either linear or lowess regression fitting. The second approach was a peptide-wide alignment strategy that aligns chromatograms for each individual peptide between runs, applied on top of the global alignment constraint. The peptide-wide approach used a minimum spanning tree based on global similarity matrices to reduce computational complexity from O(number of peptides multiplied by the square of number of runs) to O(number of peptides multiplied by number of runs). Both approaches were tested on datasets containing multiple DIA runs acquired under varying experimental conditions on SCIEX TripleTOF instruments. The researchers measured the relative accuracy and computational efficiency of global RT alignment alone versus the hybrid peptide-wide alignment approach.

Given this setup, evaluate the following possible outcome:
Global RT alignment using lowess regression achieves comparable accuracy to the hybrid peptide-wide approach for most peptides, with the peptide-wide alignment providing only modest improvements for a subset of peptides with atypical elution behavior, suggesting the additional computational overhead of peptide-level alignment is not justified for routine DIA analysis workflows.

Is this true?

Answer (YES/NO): NO